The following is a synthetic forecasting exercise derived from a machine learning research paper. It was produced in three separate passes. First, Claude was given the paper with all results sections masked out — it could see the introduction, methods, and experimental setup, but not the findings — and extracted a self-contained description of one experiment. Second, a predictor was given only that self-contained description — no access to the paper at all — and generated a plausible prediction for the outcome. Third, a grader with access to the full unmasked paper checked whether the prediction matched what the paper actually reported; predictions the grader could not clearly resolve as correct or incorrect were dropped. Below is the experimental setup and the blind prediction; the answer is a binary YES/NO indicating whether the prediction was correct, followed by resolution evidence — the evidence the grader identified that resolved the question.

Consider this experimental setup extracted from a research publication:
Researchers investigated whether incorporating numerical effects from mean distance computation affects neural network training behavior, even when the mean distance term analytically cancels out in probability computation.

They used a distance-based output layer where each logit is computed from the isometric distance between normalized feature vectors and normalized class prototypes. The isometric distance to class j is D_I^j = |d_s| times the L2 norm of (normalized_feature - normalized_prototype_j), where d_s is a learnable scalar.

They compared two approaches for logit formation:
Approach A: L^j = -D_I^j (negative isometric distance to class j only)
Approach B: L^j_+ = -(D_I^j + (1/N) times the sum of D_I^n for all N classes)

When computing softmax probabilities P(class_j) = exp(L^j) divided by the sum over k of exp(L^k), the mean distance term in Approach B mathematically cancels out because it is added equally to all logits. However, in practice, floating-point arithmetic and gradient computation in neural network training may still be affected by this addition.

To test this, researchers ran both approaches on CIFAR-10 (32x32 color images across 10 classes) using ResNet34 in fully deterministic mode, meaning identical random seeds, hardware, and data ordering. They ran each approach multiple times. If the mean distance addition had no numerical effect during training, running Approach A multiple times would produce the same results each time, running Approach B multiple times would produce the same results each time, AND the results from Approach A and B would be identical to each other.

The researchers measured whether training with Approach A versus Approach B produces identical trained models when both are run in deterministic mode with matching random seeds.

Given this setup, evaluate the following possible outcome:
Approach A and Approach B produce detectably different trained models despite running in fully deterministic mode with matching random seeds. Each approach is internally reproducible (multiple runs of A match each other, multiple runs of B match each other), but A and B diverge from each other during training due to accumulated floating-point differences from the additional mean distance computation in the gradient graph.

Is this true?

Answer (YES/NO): YES